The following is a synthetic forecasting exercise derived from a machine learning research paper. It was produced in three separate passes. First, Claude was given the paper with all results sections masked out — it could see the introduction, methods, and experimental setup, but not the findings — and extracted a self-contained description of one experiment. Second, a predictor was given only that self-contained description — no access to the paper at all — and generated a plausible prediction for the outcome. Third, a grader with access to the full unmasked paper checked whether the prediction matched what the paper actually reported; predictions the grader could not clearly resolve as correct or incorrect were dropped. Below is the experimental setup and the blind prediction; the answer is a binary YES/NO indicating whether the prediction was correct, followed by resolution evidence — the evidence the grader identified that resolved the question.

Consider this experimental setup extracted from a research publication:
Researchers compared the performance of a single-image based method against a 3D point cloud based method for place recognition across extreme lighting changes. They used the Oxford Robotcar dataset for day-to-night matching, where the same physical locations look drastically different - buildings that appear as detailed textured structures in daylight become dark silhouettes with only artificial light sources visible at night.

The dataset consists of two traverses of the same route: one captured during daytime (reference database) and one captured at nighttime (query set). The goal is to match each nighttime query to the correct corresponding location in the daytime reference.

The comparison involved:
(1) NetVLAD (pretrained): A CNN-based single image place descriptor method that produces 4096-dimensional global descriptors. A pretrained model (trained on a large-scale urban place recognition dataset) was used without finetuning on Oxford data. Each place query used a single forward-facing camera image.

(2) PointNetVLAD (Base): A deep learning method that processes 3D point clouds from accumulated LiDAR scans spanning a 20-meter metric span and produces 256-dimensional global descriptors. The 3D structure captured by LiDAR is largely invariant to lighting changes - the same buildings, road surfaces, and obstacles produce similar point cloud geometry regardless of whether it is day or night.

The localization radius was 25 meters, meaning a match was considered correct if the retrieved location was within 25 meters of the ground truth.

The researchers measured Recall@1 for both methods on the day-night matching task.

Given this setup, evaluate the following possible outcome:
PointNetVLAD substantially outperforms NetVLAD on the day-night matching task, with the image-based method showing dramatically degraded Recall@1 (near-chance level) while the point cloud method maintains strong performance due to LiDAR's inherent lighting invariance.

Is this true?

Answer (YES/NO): NO